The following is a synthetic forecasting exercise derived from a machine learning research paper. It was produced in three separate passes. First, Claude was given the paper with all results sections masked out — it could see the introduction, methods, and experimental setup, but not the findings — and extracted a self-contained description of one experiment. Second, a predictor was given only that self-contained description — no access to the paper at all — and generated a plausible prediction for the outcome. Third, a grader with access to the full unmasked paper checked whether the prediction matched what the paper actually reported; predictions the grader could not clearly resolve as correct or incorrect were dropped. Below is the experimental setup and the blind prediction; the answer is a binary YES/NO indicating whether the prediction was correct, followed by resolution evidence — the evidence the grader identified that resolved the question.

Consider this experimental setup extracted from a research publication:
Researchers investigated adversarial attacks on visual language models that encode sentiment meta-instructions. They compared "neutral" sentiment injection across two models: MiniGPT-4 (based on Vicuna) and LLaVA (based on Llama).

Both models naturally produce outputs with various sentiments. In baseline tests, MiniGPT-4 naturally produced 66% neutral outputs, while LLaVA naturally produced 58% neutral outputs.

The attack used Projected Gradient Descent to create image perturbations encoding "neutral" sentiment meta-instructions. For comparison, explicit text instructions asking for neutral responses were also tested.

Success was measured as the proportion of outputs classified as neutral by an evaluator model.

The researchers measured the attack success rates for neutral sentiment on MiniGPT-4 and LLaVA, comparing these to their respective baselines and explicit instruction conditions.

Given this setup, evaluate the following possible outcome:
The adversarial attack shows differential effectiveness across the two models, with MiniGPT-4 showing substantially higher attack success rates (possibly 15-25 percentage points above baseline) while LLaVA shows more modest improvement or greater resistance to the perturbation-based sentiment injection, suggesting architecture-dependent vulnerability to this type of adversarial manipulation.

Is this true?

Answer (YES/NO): NO